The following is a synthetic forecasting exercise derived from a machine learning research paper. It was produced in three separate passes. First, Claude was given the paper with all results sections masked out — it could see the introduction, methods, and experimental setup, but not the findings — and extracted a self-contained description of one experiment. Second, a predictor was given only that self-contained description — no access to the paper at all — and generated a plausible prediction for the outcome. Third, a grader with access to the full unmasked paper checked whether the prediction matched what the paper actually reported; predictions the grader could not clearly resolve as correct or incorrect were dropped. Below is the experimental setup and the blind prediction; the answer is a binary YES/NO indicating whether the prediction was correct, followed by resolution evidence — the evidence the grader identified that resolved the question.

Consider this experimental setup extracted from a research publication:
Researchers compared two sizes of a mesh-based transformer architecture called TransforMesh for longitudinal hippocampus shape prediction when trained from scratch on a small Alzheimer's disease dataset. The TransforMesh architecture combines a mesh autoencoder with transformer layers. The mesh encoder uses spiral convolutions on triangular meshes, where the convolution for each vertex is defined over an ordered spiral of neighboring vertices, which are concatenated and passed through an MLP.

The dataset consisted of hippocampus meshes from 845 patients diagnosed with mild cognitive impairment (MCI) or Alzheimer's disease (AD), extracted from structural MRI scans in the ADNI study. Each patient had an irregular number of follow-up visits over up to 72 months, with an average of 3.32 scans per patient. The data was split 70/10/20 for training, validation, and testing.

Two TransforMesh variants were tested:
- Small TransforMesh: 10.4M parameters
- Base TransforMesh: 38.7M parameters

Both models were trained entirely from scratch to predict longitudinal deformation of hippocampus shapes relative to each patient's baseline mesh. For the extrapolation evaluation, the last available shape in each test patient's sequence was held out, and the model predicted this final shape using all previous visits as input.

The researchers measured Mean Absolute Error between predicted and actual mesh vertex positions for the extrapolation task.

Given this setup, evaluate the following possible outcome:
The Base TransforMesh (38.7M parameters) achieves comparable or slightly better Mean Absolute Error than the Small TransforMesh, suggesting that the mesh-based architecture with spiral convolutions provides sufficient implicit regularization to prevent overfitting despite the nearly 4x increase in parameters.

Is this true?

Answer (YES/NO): NO